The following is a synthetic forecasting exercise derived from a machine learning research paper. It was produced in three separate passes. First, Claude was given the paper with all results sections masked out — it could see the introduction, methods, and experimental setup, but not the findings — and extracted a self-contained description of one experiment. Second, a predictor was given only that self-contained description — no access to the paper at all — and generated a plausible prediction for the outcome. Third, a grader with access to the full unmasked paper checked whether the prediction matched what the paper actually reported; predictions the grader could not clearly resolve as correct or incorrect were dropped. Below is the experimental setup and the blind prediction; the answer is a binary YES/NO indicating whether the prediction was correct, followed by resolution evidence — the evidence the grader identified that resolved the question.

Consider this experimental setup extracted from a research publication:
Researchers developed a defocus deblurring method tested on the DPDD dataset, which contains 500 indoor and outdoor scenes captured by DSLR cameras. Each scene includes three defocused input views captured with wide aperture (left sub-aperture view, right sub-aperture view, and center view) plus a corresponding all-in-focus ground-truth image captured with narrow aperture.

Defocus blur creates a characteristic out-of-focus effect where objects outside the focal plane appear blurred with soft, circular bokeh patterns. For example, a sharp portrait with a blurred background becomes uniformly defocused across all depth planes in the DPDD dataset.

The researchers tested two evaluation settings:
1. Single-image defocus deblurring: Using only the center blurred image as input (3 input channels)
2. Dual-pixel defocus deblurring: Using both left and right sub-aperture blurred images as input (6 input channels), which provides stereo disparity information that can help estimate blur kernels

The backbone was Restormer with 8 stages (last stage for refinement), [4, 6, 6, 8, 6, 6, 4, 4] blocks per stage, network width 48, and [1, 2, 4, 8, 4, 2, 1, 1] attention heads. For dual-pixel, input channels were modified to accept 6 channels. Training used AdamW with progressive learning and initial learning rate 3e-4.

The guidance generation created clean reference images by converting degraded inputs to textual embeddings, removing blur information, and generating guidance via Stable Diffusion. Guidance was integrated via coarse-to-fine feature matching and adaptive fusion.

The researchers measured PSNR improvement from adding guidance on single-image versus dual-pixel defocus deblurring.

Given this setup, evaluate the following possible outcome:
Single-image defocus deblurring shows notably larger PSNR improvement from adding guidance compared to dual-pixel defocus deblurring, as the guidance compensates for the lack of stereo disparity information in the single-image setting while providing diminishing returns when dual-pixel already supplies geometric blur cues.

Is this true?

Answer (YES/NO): NO